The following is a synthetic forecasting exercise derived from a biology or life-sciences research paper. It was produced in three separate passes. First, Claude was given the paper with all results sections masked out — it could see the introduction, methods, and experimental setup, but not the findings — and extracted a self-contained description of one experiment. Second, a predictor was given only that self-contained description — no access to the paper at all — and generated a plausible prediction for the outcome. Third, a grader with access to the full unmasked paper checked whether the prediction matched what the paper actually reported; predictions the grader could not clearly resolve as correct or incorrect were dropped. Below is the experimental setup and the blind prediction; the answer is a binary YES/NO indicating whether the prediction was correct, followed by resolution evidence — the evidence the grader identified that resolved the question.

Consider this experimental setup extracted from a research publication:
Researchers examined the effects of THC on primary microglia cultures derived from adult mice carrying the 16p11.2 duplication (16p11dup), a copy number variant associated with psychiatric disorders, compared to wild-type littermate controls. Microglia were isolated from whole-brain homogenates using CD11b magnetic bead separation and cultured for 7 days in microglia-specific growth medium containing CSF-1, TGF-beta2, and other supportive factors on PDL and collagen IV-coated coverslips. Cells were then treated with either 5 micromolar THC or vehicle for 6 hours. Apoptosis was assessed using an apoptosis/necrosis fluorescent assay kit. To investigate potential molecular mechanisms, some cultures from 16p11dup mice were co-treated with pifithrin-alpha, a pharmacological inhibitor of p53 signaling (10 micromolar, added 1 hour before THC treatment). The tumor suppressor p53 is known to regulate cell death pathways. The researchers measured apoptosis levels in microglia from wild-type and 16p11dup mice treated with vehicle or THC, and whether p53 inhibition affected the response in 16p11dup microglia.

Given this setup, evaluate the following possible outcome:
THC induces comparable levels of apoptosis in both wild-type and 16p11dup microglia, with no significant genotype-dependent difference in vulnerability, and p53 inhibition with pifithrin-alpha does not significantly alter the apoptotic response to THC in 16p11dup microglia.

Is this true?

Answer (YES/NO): NO